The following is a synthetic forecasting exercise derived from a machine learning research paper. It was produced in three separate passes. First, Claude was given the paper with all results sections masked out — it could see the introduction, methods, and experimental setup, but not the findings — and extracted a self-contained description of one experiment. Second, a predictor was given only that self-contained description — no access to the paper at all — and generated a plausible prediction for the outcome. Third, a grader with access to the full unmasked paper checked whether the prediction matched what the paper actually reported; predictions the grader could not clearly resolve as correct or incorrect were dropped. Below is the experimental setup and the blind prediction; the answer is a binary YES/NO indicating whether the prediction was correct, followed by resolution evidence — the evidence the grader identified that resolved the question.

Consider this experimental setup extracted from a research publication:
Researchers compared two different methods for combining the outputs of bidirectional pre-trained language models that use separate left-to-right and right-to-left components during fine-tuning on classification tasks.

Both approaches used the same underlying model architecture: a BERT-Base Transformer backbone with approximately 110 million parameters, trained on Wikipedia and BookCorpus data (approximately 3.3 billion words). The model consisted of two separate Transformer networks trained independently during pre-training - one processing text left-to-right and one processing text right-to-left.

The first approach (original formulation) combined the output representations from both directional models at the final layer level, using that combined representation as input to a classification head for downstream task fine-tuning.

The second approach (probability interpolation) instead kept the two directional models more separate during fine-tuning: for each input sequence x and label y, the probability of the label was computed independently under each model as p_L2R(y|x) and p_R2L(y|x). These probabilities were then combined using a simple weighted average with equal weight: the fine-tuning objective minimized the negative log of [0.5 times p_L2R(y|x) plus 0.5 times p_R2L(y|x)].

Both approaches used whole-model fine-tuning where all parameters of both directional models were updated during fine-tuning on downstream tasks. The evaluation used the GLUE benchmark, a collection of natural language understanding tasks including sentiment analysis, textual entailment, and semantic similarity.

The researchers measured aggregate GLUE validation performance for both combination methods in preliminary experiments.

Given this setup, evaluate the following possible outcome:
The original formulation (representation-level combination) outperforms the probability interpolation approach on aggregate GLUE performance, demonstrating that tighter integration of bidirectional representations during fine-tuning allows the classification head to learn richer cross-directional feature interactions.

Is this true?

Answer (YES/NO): NO